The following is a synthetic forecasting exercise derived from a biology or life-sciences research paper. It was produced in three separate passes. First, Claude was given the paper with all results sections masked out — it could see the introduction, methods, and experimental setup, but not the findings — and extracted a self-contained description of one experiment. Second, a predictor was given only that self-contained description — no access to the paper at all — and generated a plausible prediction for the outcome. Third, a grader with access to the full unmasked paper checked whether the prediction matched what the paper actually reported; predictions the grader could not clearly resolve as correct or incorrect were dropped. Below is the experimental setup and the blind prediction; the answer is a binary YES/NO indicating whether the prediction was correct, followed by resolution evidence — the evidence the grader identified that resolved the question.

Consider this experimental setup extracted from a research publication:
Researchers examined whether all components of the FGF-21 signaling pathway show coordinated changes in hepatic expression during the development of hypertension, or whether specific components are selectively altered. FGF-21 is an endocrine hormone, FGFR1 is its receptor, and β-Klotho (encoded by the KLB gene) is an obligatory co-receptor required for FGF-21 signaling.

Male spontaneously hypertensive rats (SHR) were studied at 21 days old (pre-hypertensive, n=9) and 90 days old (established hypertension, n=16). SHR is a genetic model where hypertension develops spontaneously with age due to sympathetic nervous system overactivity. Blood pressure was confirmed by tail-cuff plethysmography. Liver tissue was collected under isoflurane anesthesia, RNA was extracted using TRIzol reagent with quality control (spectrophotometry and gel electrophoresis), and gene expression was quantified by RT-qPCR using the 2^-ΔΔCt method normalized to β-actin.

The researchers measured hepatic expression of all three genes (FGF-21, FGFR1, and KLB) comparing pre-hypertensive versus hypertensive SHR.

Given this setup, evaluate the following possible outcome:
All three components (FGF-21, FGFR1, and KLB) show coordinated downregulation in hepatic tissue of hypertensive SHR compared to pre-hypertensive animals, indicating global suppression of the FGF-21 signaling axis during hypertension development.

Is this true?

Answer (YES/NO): NO